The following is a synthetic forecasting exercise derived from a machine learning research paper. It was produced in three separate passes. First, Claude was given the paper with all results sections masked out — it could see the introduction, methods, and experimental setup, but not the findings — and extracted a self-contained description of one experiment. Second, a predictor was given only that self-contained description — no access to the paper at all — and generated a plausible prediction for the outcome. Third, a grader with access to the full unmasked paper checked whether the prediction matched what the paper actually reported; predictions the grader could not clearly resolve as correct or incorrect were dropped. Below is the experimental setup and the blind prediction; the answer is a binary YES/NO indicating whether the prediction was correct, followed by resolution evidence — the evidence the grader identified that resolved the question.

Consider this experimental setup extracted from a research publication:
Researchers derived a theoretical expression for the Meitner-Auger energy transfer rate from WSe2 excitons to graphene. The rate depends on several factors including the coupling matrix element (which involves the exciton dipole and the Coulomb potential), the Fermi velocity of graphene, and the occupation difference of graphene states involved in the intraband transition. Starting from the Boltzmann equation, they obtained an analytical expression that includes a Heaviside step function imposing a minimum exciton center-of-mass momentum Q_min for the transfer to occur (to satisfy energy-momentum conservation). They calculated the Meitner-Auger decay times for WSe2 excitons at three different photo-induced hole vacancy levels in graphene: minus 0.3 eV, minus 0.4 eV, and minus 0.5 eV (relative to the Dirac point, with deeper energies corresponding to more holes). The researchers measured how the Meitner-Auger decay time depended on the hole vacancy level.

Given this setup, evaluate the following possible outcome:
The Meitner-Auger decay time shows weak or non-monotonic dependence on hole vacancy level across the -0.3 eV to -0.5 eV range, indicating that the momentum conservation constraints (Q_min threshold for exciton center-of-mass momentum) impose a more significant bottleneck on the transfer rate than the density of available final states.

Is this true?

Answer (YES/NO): NO